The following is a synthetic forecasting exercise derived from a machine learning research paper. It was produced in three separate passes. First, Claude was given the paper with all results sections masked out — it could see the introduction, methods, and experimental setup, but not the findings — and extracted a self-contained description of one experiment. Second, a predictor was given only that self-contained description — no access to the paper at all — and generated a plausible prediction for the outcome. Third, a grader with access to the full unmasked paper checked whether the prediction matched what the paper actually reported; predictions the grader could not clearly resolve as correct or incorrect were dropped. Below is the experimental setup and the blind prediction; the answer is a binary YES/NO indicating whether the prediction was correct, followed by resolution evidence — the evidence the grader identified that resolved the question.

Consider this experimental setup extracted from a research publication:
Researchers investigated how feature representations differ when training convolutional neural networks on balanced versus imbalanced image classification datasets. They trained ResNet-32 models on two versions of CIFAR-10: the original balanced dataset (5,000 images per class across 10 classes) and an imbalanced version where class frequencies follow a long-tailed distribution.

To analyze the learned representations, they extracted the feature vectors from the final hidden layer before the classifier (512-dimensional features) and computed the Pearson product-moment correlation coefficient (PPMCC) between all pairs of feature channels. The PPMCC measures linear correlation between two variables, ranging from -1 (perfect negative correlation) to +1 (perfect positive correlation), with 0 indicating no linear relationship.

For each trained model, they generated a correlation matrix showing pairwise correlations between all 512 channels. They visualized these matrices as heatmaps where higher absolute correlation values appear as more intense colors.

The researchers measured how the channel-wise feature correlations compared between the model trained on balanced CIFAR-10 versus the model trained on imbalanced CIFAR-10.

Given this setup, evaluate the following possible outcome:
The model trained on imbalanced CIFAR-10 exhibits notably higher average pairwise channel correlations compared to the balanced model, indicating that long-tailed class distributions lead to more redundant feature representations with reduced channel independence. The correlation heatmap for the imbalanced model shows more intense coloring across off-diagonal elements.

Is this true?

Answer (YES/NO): YES